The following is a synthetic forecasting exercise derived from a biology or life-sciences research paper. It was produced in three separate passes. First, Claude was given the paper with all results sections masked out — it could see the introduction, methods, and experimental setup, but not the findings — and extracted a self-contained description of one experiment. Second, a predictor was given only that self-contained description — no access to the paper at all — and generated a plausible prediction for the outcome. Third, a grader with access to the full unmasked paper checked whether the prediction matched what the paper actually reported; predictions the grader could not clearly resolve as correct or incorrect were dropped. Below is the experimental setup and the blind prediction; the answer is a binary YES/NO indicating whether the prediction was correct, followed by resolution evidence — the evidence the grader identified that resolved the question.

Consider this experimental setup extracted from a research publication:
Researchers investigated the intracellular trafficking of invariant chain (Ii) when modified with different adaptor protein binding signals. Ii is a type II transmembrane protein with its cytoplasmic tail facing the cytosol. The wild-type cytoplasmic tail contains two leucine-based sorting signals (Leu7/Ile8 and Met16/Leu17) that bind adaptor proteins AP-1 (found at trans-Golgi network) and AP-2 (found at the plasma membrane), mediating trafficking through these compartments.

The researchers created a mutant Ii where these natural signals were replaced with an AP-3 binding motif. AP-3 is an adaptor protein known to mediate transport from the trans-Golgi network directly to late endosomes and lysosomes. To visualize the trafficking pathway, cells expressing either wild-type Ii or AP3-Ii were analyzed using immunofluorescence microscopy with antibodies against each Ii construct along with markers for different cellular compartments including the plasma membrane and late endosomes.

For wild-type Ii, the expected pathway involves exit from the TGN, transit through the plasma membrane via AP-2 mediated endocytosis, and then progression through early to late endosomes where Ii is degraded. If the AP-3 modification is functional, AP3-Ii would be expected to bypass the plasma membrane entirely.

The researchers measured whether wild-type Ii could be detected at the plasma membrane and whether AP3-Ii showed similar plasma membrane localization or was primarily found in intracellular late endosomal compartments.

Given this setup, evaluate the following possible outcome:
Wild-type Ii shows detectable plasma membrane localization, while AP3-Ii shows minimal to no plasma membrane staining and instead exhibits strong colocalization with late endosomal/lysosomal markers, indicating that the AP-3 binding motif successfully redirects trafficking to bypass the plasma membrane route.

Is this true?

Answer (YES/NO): YES